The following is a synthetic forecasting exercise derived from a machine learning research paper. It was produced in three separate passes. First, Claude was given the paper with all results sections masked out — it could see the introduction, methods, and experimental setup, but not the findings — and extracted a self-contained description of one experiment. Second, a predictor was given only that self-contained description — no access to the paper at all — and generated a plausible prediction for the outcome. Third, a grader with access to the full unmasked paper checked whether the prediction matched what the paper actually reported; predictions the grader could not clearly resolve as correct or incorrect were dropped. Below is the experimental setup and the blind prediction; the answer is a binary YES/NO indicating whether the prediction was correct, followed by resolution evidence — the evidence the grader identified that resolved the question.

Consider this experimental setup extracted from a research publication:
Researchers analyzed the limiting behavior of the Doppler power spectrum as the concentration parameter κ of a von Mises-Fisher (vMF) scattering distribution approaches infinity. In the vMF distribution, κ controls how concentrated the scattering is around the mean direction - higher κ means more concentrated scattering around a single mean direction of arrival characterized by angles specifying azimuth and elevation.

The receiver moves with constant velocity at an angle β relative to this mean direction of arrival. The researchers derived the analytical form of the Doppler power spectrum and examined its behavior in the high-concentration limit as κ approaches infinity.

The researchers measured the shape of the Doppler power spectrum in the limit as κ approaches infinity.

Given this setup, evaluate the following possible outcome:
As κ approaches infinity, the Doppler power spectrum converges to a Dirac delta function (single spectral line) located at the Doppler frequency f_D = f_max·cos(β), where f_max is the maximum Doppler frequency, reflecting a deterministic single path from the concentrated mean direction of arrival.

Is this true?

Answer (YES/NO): YES